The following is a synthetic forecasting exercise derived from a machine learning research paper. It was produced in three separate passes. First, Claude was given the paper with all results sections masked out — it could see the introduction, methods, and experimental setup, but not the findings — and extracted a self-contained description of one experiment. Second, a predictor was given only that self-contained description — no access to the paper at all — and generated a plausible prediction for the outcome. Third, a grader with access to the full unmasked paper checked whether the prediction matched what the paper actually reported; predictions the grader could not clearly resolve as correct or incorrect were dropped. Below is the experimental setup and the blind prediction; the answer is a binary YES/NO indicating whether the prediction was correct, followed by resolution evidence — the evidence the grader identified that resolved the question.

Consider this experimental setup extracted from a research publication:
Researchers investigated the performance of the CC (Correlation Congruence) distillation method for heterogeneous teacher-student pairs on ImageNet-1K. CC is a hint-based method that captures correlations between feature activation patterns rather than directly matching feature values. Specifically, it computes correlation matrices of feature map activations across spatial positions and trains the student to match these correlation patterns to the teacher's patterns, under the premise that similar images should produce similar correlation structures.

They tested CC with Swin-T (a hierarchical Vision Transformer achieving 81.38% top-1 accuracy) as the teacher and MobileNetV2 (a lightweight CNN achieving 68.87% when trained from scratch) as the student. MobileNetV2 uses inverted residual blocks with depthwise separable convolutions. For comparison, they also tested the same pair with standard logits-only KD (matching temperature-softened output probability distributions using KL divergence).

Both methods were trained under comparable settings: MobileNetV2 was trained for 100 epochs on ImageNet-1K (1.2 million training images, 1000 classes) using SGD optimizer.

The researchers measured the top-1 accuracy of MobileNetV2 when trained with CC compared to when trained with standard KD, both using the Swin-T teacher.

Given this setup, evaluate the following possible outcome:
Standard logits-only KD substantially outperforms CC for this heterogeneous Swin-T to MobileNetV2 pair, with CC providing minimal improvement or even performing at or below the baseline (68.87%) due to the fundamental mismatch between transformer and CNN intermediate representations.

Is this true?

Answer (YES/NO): NO